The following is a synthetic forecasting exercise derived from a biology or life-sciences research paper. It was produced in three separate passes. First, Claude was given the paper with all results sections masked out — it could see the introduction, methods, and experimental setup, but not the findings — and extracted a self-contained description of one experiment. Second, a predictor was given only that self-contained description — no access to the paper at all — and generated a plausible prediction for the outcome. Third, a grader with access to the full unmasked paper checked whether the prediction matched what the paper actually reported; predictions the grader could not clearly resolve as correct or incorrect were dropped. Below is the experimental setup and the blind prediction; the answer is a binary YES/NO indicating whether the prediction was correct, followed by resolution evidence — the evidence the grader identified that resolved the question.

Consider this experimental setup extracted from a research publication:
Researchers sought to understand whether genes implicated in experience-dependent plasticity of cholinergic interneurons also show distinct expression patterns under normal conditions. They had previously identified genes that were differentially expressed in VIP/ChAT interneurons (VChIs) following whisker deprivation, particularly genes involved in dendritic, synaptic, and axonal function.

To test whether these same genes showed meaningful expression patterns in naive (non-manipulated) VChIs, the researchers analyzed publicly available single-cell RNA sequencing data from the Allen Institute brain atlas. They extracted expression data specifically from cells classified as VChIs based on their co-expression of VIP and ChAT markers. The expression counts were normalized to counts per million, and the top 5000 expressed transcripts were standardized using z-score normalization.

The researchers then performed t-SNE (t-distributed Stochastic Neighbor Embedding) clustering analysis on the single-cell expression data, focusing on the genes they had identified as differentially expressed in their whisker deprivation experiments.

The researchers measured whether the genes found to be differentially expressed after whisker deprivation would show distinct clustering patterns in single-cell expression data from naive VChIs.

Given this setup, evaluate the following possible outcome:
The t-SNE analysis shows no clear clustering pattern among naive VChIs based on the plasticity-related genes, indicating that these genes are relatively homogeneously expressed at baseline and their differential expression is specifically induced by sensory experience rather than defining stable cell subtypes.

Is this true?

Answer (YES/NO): NO